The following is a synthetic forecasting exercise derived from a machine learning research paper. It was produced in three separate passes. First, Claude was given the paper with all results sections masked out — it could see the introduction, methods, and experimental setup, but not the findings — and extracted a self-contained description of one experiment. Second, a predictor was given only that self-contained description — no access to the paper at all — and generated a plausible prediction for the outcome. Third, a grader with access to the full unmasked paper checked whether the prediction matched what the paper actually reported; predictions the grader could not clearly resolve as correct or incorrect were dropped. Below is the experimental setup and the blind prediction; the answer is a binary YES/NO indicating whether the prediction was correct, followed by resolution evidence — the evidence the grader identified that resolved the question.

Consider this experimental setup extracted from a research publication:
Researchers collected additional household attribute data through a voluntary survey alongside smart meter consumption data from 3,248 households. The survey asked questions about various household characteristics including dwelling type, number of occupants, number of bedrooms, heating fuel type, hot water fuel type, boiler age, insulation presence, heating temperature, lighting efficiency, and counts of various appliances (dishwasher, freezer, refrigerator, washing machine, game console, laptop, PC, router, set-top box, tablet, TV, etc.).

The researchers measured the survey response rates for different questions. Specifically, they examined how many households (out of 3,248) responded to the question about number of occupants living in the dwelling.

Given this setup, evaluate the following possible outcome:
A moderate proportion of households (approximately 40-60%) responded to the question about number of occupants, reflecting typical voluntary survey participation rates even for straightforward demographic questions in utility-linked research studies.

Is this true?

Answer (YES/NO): NO